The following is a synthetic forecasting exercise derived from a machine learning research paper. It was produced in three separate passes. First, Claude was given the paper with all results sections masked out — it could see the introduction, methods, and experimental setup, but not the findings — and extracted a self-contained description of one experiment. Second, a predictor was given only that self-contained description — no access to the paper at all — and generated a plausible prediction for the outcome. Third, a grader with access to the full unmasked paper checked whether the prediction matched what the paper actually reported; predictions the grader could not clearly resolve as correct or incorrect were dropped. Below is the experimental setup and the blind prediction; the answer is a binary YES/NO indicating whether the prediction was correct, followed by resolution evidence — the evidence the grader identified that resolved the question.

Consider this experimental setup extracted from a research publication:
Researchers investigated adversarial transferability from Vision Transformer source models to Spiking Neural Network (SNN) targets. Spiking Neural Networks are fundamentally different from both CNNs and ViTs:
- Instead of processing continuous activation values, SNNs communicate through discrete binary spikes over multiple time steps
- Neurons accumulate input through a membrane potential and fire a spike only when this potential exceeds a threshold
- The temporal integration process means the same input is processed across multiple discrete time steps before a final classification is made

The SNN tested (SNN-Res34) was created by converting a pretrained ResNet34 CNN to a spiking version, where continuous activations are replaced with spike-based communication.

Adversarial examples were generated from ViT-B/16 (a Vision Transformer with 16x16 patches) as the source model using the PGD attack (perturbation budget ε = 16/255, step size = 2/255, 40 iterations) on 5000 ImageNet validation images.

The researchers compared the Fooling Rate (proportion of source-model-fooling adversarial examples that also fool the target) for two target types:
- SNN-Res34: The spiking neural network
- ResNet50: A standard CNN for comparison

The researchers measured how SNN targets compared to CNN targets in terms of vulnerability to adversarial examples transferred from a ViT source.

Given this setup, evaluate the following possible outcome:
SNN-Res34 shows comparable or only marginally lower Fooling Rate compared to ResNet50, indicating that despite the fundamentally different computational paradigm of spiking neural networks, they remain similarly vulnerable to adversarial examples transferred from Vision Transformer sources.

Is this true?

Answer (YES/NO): NO